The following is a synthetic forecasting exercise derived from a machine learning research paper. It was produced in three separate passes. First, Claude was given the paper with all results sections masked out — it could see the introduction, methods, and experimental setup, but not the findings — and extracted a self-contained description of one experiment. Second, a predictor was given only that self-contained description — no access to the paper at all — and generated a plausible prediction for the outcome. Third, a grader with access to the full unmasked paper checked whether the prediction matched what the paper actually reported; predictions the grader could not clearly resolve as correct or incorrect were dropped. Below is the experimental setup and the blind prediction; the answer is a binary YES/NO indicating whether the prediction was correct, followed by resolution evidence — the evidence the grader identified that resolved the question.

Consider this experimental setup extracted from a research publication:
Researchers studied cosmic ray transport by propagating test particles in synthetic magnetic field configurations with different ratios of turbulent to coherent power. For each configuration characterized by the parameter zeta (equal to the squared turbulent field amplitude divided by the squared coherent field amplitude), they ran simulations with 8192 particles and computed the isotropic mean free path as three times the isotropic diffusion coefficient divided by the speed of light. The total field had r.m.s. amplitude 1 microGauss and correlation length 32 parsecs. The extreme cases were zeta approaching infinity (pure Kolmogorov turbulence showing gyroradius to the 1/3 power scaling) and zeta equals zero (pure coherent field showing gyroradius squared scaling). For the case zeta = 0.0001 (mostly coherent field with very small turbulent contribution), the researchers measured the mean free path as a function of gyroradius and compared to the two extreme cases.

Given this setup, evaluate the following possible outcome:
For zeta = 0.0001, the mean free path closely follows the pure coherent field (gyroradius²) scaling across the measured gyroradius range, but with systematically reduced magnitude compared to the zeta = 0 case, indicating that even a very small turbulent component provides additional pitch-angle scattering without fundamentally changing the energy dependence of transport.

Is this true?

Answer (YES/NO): NO